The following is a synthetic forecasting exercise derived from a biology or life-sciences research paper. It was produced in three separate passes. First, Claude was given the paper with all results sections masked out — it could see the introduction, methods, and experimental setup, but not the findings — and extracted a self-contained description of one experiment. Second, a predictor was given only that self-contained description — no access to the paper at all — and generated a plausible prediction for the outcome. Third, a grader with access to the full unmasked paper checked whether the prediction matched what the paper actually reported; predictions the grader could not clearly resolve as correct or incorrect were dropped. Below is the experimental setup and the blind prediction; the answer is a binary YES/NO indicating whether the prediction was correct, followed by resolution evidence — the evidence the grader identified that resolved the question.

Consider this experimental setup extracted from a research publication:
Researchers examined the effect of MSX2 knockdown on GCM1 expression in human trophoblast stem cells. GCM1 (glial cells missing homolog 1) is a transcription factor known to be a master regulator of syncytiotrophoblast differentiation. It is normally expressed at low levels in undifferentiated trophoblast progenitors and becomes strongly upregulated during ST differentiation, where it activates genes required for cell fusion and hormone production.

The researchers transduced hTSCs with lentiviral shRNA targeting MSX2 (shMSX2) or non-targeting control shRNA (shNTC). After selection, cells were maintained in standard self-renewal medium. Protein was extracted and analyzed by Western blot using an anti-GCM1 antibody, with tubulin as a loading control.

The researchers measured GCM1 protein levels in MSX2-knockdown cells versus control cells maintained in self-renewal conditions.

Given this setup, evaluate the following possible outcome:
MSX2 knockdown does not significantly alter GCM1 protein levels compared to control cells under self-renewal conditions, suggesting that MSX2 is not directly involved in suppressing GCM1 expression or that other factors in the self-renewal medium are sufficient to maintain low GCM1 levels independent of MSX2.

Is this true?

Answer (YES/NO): NO